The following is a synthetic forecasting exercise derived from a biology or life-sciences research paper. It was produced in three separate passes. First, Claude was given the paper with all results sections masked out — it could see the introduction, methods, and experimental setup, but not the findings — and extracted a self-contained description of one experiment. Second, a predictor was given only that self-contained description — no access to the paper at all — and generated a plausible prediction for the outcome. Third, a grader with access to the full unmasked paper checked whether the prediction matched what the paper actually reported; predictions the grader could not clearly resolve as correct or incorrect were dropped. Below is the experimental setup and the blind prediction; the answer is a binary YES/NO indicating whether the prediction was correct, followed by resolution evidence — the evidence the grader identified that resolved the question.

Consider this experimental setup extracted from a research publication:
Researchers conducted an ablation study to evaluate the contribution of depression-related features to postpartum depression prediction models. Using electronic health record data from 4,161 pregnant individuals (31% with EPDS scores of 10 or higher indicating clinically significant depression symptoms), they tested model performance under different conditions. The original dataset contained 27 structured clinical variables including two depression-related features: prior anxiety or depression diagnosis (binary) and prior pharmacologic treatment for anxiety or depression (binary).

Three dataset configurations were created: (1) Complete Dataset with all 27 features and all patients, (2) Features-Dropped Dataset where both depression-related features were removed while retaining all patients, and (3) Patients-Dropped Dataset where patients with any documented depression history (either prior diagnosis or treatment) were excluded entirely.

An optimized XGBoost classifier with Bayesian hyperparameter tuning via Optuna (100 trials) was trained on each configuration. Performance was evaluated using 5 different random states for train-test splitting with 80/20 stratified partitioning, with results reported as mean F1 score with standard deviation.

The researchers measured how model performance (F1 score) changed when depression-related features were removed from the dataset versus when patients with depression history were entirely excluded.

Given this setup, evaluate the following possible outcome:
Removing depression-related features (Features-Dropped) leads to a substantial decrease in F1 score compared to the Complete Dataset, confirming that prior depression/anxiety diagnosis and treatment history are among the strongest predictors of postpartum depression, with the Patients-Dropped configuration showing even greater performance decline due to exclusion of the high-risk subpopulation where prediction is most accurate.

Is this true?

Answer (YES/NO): YES